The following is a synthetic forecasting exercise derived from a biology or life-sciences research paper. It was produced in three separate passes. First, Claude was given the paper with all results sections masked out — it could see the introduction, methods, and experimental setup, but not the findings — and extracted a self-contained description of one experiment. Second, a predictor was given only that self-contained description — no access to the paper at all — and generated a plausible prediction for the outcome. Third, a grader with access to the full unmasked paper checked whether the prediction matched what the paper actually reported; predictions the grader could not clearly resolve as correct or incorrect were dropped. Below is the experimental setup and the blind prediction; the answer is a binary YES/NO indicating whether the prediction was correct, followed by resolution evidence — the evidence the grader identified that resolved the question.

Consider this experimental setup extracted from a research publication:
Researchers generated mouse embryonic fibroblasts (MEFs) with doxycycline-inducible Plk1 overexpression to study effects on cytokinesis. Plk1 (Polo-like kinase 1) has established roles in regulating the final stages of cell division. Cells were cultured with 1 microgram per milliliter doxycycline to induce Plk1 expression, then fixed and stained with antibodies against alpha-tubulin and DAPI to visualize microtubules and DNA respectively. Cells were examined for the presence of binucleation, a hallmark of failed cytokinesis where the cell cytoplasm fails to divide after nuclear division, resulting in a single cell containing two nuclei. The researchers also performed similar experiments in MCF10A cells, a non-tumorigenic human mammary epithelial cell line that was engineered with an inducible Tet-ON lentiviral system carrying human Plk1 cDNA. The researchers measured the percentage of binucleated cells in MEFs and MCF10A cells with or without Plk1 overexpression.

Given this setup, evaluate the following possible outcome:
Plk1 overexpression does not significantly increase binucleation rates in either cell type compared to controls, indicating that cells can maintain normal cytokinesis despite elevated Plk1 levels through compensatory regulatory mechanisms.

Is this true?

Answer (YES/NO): NO